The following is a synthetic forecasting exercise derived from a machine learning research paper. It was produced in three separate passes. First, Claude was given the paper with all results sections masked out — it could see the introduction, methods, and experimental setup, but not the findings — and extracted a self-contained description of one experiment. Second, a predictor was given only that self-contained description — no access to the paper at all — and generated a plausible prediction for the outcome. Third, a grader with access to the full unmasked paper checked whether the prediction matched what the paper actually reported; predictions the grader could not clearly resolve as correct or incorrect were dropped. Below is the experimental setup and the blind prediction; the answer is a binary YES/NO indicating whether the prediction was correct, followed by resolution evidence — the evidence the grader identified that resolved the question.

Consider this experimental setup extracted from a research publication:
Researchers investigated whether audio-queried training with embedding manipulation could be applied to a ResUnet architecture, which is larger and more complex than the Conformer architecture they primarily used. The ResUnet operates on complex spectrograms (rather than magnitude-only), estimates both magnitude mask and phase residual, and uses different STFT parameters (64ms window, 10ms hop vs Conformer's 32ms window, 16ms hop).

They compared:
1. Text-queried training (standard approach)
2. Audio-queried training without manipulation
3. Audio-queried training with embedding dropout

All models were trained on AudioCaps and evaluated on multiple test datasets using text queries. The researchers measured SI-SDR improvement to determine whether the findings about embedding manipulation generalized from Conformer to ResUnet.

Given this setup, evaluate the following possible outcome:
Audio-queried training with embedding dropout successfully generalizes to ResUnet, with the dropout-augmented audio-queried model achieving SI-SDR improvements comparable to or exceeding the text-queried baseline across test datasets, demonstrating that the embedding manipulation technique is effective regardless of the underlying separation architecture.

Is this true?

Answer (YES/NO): YES